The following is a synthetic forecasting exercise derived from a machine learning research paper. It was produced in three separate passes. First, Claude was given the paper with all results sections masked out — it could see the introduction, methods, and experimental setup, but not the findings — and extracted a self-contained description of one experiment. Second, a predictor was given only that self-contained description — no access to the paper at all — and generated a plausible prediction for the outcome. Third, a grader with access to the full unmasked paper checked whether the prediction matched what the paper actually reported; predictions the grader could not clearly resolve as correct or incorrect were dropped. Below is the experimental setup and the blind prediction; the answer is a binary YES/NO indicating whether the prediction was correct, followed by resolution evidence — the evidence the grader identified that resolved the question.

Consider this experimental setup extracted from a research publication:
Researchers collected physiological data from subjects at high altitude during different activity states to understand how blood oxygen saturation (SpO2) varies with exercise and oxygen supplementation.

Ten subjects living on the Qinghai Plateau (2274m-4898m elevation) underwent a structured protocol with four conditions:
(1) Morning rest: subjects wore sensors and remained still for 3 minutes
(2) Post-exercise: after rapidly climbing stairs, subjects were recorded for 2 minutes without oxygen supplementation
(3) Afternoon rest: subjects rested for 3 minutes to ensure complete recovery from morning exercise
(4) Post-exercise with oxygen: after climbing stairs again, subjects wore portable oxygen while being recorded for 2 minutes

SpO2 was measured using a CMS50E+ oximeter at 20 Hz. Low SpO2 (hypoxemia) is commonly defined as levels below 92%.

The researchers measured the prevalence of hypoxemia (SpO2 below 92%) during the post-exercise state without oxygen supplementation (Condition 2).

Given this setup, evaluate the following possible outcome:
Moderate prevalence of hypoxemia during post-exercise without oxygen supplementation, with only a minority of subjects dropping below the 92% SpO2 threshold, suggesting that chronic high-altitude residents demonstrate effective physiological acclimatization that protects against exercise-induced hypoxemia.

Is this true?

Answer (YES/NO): NO